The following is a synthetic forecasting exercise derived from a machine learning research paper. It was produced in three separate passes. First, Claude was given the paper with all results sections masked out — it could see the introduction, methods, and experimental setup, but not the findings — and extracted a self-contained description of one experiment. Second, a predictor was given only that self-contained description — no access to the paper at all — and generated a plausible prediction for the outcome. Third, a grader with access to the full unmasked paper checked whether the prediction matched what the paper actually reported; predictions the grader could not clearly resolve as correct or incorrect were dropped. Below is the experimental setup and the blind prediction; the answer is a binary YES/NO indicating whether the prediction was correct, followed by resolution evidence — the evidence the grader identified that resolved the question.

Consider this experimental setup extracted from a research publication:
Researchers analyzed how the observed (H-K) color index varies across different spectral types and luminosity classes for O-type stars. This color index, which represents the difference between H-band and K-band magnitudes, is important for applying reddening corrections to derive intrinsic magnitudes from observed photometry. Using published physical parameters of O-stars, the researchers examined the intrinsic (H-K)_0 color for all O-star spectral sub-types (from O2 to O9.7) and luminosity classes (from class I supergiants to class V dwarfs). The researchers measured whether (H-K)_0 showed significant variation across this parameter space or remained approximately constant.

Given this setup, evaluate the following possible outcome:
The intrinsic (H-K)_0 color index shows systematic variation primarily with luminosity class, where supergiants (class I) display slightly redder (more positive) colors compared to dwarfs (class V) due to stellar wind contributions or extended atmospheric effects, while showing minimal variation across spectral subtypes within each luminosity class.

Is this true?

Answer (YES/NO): NO